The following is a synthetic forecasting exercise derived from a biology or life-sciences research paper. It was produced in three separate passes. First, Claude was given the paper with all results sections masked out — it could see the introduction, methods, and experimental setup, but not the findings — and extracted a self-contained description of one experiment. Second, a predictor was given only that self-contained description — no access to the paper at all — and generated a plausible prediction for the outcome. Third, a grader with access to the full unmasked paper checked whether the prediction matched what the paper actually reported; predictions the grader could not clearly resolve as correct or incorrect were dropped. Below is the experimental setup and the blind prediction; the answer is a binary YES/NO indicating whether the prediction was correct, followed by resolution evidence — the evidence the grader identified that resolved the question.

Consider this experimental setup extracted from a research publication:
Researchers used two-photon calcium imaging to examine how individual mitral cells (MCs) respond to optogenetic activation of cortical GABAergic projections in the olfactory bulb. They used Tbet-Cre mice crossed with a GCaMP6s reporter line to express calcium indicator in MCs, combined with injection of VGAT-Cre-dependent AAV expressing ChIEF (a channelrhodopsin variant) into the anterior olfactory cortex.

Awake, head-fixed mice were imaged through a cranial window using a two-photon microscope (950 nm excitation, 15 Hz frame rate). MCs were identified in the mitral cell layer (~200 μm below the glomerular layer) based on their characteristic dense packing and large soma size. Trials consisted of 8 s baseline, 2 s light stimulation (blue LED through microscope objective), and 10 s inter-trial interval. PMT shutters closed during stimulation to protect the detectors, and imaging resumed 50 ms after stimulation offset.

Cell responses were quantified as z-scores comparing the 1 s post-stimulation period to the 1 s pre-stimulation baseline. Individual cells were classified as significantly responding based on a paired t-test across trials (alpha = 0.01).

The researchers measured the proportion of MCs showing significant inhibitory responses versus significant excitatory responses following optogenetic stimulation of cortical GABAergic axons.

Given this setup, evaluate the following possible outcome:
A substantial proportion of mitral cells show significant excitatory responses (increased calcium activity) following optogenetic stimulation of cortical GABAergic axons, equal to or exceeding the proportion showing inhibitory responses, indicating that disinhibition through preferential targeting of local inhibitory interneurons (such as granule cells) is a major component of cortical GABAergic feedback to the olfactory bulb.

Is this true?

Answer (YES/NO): NO